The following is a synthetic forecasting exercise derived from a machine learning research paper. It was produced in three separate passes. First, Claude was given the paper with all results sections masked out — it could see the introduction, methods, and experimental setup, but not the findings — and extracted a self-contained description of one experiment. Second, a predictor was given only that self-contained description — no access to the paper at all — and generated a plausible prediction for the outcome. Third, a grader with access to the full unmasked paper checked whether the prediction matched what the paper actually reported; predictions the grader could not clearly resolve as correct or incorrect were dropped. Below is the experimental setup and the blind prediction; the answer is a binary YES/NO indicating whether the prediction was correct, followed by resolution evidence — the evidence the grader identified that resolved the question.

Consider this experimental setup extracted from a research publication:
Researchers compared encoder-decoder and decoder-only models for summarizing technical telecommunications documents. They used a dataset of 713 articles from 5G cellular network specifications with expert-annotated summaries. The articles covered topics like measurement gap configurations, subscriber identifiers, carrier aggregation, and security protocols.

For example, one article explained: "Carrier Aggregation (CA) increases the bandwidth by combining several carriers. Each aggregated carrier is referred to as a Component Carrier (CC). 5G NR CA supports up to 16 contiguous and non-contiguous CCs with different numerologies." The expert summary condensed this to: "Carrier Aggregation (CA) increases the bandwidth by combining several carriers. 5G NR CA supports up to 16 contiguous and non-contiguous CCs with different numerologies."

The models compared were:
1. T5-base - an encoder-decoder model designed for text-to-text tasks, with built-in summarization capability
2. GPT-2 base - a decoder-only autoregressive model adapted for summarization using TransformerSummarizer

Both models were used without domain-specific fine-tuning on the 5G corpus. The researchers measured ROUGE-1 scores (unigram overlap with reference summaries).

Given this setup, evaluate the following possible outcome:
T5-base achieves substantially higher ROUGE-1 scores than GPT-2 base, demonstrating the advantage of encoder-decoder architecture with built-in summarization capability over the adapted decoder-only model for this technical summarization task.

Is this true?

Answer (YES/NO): NO